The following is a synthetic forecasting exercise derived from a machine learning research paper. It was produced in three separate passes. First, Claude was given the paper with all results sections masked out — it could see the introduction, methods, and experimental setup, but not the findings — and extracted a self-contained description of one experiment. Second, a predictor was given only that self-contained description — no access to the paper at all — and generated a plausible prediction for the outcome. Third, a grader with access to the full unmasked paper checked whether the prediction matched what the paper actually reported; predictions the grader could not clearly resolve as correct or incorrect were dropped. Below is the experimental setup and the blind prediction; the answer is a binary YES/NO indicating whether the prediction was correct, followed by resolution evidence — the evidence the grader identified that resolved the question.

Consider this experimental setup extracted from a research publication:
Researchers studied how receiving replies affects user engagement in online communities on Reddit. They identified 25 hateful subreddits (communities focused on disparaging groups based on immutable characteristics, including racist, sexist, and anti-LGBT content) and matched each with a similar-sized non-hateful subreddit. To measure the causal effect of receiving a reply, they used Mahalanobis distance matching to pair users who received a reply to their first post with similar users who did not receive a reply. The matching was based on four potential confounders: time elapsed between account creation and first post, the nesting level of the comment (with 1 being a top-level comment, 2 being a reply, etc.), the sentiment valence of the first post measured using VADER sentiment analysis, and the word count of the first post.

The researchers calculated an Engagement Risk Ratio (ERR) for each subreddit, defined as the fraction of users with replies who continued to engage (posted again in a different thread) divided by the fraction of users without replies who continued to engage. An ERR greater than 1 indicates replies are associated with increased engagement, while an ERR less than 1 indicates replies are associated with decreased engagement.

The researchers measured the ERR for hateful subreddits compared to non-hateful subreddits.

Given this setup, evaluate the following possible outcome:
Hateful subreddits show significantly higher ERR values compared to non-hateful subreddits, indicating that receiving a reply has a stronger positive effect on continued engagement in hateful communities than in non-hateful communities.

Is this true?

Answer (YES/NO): NO